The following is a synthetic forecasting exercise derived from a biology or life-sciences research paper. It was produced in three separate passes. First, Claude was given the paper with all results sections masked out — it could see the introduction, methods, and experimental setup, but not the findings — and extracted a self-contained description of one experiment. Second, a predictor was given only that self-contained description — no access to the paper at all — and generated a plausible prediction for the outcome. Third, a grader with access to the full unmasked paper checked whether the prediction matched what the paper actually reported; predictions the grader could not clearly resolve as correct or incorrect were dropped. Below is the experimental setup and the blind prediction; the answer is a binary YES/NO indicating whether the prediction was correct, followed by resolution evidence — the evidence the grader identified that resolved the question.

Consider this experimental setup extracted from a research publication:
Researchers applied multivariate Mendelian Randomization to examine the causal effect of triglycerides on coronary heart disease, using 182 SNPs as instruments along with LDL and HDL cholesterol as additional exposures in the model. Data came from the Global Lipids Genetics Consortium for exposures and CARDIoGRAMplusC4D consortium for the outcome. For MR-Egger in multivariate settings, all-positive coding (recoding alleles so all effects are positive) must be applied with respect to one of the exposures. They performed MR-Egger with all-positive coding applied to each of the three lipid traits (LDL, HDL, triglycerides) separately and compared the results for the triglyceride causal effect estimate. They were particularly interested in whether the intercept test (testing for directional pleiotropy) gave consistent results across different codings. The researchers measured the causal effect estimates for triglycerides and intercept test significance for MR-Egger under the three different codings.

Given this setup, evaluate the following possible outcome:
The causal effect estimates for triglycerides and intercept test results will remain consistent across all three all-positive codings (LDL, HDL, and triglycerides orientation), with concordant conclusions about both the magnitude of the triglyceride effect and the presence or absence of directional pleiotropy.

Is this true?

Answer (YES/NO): NO